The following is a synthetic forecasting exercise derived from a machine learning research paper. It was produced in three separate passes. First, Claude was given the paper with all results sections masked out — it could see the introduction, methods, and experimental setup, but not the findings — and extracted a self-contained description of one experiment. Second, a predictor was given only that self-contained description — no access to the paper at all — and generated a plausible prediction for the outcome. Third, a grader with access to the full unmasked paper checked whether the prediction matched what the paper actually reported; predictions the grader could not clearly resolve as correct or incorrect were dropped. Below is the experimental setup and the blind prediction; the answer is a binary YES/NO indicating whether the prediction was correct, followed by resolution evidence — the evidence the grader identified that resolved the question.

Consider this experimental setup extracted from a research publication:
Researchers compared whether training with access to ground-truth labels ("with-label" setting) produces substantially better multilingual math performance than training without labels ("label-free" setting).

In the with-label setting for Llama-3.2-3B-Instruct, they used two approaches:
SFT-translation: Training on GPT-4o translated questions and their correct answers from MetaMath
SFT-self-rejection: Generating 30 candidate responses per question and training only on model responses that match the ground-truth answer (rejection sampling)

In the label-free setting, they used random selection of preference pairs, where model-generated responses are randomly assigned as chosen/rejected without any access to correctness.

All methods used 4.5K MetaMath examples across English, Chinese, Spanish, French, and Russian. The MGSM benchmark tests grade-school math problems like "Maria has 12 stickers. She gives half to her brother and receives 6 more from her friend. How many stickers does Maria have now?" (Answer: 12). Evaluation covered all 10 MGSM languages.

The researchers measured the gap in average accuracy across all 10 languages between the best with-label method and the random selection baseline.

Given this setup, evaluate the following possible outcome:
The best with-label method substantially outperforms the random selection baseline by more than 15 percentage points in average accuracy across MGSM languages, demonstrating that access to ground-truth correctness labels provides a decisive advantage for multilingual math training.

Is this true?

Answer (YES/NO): NO